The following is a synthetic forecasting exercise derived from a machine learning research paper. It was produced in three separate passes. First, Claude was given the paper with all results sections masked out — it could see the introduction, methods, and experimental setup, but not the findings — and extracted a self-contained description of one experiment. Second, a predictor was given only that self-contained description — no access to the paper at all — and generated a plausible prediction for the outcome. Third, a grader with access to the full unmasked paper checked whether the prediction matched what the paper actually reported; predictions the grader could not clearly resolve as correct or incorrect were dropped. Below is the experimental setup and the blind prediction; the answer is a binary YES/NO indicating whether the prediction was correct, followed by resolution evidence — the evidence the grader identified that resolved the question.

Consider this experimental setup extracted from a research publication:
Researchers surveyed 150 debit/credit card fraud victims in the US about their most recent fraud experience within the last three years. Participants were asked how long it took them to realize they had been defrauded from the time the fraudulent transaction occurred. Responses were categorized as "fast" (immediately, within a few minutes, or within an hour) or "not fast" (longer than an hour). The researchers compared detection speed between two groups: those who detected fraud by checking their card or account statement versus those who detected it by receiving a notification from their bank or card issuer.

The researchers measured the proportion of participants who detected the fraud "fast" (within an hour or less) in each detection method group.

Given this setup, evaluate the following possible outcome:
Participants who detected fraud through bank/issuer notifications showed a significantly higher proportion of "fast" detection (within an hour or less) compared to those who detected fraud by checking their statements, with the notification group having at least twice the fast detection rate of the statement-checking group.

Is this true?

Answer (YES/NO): NO